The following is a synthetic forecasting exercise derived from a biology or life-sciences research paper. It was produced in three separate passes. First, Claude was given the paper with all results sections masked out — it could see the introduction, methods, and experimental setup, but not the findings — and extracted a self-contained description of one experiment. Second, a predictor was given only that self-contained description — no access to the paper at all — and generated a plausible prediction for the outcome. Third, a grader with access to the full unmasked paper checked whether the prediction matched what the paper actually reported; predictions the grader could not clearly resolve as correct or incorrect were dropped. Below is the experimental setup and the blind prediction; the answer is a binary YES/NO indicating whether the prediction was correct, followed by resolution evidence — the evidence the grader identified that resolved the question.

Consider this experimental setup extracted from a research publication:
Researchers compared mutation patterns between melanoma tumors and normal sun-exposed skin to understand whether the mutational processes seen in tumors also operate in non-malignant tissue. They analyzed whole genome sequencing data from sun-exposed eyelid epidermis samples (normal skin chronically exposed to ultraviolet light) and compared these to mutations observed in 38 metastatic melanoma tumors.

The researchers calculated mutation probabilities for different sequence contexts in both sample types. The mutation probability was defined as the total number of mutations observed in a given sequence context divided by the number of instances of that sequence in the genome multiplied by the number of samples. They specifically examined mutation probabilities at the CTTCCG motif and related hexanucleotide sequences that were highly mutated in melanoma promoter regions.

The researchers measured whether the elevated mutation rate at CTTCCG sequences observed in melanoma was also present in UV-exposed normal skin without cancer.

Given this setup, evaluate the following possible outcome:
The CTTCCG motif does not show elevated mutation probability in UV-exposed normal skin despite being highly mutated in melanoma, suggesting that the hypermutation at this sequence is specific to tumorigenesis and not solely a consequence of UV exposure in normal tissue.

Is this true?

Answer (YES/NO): NO